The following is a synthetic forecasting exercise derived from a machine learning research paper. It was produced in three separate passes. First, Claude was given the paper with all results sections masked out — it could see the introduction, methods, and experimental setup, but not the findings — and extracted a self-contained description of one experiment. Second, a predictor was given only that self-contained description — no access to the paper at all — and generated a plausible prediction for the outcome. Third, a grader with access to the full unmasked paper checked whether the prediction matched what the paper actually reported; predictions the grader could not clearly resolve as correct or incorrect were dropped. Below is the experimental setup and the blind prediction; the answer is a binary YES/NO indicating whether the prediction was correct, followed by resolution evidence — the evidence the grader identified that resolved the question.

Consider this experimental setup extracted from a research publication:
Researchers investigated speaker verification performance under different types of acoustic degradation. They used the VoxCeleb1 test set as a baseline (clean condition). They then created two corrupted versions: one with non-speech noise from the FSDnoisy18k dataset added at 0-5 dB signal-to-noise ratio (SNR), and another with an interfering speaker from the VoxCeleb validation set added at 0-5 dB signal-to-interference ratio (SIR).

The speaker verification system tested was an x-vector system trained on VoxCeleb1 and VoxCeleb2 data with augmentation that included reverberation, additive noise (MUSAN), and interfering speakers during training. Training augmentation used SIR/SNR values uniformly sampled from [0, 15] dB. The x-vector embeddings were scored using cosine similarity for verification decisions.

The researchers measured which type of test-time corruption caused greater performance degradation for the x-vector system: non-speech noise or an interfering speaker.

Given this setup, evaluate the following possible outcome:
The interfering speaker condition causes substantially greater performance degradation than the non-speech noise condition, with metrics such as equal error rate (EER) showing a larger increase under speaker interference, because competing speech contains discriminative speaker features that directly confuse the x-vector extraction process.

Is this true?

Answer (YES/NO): YES